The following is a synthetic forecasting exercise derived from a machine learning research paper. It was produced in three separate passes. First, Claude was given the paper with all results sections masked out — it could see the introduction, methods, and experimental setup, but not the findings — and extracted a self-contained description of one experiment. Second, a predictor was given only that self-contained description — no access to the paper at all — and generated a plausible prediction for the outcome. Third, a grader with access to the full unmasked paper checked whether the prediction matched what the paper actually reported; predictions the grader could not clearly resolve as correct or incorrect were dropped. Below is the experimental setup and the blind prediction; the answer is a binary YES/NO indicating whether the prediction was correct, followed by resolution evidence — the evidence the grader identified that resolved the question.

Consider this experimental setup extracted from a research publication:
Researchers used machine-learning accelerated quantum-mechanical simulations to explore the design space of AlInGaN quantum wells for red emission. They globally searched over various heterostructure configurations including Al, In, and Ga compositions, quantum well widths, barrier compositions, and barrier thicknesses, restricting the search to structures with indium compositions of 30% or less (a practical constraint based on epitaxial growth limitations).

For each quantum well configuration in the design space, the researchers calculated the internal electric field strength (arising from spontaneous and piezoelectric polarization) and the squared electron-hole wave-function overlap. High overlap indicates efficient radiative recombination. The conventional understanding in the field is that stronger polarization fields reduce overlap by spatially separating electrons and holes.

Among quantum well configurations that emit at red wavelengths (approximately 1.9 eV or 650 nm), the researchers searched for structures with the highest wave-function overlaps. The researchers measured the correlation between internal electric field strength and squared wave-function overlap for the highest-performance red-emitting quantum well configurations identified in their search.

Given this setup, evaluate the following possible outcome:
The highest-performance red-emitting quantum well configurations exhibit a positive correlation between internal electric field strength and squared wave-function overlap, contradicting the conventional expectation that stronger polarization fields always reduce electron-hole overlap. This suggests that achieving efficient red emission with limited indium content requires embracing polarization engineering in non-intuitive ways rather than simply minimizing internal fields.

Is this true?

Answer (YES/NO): YES